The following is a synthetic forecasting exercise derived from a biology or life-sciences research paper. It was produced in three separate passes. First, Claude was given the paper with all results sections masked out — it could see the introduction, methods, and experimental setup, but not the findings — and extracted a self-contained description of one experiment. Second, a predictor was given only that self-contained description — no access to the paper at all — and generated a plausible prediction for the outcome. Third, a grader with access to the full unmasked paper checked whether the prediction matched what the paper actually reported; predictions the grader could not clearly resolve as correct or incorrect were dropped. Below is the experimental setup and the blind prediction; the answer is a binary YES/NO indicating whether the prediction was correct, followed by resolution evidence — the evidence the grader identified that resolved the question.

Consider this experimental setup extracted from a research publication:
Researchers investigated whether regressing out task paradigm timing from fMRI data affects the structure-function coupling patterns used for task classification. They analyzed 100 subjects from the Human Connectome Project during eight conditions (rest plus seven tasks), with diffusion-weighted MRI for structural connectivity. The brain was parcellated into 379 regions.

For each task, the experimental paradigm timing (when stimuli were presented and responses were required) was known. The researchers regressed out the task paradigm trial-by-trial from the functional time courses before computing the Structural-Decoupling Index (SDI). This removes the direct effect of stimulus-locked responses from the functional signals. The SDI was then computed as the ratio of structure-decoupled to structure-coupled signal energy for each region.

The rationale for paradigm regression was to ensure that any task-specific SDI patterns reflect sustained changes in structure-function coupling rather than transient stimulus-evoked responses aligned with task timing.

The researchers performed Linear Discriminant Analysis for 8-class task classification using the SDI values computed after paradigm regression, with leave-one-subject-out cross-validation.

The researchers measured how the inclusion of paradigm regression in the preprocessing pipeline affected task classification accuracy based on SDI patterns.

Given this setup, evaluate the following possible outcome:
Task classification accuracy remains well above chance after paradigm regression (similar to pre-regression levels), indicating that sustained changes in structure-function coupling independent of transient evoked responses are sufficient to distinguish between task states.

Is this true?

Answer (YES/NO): YES